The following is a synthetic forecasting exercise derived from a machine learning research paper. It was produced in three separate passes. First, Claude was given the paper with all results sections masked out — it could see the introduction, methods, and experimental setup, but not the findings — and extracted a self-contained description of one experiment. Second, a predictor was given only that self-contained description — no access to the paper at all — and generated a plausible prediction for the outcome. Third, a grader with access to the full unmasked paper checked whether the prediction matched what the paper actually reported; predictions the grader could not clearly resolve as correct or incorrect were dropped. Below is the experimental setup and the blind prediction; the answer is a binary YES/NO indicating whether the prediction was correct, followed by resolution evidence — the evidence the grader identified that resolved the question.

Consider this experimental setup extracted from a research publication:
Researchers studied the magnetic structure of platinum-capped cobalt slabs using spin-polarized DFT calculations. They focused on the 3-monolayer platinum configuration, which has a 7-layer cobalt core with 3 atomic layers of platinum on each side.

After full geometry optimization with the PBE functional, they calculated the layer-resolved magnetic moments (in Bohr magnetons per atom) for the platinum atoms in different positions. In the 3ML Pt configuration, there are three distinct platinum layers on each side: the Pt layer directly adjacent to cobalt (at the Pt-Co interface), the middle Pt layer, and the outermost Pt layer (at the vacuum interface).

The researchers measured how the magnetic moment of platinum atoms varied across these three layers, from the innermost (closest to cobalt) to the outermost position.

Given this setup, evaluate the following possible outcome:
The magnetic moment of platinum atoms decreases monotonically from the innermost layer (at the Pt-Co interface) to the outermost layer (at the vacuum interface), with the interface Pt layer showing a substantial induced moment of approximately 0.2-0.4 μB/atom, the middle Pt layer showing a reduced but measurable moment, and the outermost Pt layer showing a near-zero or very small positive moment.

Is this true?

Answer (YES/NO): NO